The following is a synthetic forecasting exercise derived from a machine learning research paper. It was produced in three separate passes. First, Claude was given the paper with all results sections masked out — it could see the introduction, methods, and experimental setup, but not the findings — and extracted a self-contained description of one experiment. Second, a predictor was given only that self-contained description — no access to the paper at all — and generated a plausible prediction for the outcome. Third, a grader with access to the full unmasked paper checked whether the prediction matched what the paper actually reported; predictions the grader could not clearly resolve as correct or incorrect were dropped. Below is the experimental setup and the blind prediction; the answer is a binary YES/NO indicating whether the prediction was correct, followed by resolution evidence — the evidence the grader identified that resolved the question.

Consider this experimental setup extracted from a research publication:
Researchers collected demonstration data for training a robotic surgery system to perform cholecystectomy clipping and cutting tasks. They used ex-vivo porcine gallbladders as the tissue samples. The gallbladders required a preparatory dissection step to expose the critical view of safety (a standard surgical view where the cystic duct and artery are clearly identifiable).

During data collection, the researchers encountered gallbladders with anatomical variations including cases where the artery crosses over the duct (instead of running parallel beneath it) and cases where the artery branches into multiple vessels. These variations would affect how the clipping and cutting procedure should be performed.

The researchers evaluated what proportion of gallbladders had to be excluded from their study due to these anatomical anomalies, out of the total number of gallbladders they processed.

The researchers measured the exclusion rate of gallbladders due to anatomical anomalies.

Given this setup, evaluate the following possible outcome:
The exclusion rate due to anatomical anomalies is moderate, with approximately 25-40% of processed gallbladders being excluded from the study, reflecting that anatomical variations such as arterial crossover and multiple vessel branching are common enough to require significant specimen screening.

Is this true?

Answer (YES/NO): NO